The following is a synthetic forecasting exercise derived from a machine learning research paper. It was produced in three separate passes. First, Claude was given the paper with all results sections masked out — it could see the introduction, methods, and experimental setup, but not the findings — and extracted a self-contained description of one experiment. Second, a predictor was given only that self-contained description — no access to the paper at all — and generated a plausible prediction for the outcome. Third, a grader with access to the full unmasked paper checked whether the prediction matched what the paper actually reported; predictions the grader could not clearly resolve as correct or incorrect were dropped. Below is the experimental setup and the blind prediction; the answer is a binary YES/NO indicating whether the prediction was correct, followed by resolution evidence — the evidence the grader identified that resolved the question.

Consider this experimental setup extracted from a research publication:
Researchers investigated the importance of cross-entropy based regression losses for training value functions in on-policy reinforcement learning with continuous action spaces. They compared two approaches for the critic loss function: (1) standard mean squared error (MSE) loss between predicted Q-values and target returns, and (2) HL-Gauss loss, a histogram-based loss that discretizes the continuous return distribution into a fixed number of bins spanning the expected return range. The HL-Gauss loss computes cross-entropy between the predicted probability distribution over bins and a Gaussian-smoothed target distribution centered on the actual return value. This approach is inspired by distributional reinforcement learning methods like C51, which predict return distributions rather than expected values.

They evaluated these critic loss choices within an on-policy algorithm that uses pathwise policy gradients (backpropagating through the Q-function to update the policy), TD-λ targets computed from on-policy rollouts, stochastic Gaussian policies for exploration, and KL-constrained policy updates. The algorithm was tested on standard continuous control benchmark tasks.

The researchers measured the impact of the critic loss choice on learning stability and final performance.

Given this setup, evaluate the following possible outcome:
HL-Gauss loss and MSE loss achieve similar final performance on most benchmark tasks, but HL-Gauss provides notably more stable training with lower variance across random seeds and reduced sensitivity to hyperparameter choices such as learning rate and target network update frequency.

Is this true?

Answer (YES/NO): NO